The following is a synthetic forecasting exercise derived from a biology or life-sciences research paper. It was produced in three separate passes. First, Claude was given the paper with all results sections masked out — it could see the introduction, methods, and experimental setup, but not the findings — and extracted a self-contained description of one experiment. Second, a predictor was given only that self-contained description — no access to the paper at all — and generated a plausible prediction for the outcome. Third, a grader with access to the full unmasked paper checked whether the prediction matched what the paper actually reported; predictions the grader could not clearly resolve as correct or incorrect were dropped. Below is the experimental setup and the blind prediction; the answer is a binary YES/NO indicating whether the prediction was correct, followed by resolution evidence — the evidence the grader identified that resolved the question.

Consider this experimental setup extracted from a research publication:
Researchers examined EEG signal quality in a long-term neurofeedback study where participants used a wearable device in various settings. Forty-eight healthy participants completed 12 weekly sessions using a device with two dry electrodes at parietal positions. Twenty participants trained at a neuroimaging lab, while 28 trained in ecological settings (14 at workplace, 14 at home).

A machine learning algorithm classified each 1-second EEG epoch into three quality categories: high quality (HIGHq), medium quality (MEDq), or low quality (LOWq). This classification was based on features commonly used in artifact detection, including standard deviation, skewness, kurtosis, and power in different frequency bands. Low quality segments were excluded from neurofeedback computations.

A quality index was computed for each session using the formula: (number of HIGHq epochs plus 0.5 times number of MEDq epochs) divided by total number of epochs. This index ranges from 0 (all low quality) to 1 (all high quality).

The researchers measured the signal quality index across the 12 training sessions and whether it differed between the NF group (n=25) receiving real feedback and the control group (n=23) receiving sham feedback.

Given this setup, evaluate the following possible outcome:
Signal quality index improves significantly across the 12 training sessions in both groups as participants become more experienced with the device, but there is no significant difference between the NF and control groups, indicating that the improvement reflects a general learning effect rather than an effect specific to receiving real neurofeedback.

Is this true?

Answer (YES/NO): NO